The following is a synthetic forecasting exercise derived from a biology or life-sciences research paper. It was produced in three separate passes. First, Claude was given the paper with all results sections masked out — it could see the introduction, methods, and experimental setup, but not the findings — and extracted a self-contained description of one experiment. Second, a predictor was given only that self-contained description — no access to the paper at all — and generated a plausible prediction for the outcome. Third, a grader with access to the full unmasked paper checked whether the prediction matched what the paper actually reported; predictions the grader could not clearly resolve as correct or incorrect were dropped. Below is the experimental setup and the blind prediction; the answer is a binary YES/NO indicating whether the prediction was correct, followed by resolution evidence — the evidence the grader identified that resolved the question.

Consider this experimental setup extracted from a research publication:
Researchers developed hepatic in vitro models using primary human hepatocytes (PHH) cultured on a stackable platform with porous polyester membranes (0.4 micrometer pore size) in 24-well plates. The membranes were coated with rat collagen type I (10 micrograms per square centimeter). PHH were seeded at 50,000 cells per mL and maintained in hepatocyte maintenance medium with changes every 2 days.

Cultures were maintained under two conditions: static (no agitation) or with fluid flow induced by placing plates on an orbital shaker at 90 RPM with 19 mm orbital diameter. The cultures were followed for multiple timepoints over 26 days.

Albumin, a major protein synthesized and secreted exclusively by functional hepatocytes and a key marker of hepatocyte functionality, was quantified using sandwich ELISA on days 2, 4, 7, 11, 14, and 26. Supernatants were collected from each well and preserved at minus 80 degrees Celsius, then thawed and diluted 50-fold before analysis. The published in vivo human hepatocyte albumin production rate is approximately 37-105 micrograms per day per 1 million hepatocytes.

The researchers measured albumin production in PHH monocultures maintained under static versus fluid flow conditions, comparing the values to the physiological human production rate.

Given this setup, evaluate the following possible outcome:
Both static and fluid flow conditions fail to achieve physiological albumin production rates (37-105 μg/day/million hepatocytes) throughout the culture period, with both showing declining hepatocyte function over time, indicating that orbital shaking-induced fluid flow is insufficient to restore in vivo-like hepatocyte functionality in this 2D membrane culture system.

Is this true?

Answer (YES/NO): NO